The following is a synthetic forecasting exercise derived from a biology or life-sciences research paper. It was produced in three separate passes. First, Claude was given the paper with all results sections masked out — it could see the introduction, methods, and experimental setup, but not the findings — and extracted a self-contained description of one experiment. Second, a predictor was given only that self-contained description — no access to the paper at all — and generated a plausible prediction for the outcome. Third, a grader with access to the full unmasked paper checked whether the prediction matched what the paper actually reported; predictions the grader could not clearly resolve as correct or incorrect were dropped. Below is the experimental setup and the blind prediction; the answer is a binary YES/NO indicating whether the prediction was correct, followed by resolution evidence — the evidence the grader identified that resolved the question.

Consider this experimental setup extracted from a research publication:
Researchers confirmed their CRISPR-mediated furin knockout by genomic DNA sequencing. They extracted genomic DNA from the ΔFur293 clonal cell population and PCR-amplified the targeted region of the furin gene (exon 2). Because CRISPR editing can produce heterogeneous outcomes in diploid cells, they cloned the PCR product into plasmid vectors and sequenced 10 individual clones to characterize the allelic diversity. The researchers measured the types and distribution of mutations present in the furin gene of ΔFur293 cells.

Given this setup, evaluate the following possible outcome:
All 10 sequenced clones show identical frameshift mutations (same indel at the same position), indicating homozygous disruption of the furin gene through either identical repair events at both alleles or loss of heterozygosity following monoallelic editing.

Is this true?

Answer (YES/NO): NO